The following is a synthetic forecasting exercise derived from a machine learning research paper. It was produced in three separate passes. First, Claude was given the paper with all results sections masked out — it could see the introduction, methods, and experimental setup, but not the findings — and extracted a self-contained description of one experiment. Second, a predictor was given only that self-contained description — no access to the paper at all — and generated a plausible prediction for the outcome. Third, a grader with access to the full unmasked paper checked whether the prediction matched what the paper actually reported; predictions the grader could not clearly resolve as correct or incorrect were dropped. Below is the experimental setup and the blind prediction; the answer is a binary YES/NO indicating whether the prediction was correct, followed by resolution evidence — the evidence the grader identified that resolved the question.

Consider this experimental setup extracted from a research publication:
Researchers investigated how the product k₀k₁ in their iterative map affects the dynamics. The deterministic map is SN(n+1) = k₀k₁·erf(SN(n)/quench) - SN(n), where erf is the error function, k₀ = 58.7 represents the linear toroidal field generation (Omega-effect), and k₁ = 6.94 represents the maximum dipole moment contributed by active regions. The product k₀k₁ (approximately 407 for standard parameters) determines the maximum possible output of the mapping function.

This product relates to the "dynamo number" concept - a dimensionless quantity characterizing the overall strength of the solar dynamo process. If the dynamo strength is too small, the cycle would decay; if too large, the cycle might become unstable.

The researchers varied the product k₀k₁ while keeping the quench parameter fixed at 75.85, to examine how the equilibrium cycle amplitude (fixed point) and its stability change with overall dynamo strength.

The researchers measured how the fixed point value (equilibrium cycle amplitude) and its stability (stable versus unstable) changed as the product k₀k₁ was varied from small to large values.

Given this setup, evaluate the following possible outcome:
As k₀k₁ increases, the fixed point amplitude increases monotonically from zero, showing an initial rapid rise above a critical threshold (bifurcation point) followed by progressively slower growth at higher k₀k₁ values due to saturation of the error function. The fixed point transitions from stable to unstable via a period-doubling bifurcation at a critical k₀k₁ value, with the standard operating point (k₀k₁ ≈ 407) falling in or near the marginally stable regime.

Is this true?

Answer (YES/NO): NO